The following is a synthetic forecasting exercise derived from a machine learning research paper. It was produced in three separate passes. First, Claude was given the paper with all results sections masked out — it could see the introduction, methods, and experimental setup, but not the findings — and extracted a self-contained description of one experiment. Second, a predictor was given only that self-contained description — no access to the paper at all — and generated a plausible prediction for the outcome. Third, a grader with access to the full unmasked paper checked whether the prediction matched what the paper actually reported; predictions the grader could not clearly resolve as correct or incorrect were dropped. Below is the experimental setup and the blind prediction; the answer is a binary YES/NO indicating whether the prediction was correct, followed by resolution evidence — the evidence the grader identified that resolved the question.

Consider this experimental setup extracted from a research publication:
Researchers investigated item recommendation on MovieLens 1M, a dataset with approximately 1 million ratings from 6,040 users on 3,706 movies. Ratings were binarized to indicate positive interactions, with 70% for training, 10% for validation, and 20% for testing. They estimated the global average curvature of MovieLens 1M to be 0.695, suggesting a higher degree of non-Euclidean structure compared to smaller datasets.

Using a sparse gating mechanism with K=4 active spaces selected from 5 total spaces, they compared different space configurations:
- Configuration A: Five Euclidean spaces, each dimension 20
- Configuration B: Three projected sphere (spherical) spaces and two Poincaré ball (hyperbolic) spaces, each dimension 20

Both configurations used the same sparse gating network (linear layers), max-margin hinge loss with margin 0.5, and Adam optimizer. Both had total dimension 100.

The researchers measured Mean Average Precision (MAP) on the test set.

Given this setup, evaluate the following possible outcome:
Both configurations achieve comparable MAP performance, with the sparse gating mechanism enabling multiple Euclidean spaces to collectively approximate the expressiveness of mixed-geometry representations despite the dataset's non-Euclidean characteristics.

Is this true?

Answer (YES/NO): NO